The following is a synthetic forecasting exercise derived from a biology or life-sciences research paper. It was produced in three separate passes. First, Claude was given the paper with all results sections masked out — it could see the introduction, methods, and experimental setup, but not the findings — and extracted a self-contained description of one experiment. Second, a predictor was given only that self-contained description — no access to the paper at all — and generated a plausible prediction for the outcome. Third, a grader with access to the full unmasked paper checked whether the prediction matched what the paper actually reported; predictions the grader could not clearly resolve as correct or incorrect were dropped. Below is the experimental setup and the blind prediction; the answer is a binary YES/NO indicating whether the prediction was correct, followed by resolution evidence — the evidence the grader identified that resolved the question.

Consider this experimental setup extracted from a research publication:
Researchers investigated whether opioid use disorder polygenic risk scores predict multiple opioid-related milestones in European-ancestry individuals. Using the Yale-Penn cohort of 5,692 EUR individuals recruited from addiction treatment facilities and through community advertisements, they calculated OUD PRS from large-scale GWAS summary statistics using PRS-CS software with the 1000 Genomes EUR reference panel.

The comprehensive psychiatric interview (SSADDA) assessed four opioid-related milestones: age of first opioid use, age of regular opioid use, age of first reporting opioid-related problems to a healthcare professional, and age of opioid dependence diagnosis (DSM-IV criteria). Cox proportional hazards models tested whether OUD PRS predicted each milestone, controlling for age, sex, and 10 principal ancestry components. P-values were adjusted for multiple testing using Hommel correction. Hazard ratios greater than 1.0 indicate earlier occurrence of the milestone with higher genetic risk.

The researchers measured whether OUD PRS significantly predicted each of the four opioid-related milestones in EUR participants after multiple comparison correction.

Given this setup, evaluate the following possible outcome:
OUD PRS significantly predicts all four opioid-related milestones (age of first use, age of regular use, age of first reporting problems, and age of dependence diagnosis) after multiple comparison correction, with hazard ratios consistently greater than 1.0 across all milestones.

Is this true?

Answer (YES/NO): YES